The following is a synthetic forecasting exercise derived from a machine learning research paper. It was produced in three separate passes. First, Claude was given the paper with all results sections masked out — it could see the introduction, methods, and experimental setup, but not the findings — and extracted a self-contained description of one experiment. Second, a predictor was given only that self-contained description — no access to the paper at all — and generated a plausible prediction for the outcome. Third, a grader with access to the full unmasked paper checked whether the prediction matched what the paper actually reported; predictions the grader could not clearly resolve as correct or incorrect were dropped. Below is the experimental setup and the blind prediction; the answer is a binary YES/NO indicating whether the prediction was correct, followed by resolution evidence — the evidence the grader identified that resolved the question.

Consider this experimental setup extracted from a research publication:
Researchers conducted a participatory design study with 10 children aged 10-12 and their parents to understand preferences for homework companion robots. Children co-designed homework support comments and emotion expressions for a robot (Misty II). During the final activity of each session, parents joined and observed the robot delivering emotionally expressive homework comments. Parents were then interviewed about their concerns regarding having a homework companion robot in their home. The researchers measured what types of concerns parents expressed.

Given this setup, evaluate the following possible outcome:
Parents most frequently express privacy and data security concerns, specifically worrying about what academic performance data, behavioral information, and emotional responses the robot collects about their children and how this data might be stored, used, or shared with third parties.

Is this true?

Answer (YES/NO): NO